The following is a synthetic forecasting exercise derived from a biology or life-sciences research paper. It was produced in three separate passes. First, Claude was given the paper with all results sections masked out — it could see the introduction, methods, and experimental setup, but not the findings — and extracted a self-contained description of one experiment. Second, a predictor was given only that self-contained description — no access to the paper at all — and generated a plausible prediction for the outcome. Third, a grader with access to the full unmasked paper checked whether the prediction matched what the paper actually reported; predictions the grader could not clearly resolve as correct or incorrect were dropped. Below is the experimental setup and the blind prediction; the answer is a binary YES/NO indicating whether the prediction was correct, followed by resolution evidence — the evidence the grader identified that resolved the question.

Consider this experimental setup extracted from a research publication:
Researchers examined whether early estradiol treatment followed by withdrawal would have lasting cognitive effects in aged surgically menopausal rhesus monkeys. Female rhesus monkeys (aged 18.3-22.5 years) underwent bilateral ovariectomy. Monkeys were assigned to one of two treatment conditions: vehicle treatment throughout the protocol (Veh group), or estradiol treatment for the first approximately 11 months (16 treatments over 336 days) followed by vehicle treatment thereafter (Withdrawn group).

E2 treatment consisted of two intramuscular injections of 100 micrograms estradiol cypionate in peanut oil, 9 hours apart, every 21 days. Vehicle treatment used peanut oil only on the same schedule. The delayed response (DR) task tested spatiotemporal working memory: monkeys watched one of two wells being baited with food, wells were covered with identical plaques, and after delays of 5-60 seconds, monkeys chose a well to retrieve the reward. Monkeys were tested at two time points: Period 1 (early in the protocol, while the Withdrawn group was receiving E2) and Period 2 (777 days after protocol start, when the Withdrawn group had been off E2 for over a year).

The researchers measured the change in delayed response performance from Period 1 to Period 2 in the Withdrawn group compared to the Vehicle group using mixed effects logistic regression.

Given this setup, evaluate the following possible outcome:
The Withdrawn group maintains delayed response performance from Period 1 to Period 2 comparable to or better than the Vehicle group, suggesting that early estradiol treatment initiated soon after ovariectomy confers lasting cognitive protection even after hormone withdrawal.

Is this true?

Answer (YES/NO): YES